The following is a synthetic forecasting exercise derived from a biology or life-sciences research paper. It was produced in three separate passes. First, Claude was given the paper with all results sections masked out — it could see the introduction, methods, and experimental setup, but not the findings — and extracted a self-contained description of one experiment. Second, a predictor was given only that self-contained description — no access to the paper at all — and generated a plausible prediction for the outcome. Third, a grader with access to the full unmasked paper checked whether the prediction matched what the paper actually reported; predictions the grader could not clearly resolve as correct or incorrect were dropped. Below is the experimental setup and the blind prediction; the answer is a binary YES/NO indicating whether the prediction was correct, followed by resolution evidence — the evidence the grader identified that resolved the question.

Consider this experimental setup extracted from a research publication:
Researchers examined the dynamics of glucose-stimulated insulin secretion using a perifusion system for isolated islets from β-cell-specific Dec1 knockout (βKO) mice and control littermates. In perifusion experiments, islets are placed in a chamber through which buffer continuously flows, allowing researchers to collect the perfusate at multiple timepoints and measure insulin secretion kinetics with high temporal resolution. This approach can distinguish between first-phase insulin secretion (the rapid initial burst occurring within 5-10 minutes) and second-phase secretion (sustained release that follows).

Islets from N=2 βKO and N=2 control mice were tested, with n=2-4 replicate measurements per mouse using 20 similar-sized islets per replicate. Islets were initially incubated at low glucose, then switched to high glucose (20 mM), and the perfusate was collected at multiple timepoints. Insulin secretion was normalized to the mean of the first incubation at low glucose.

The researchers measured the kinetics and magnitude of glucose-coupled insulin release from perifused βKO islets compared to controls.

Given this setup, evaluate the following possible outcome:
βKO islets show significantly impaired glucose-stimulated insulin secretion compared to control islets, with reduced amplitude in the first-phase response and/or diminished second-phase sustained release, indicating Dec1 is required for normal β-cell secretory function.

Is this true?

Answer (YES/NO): YES